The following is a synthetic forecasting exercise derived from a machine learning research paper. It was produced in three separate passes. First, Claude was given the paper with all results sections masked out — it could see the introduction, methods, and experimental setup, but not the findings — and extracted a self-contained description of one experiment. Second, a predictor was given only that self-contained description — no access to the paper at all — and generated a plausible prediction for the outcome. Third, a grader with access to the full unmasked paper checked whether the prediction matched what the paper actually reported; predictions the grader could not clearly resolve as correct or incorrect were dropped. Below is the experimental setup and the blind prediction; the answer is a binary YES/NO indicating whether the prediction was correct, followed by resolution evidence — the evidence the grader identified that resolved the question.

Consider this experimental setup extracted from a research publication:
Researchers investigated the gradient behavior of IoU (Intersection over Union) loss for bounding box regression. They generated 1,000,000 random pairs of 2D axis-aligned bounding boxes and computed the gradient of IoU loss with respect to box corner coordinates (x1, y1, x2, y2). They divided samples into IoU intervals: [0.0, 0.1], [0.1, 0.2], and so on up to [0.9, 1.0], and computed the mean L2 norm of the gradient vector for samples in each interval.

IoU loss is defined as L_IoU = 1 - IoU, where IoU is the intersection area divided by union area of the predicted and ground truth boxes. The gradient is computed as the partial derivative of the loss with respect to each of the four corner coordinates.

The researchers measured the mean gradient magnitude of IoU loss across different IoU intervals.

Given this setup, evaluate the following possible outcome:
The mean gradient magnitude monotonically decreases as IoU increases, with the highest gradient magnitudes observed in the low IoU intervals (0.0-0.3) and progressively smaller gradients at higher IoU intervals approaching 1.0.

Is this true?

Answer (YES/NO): NO